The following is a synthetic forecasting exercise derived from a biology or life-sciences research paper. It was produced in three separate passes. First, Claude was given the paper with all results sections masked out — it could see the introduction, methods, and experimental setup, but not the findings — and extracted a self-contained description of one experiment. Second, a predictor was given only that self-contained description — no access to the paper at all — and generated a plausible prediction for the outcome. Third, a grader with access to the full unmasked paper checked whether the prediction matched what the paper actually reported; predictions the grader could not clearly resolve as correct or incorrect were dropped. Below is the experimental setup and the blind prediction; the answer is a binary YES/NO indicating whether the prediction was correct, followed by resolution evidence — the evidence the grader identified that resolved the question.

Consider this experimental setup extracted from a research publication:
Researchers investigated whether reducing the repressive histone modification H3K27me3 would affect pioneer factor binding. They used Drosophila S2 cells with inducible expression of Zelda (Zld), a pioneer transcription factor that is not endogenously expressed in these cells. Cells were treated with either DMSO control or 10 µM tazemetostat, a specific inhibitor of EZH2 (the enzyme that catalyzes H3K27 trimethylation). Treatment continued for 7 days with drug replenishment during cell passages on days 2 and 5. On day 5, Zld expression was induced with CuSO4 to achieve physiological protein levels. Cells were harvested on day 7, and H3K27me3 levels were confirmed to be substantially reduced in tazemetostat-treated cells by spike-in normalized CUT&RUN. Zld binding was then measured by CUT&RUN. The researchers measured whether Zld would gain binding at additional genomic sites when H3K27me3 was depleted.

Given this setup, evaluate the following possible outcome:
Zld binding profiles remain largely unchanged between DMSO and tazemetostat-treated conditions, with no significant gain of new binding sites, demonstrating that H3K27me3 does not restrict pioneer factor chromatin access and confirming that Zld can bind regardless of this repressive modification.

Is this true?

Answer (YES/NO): YES